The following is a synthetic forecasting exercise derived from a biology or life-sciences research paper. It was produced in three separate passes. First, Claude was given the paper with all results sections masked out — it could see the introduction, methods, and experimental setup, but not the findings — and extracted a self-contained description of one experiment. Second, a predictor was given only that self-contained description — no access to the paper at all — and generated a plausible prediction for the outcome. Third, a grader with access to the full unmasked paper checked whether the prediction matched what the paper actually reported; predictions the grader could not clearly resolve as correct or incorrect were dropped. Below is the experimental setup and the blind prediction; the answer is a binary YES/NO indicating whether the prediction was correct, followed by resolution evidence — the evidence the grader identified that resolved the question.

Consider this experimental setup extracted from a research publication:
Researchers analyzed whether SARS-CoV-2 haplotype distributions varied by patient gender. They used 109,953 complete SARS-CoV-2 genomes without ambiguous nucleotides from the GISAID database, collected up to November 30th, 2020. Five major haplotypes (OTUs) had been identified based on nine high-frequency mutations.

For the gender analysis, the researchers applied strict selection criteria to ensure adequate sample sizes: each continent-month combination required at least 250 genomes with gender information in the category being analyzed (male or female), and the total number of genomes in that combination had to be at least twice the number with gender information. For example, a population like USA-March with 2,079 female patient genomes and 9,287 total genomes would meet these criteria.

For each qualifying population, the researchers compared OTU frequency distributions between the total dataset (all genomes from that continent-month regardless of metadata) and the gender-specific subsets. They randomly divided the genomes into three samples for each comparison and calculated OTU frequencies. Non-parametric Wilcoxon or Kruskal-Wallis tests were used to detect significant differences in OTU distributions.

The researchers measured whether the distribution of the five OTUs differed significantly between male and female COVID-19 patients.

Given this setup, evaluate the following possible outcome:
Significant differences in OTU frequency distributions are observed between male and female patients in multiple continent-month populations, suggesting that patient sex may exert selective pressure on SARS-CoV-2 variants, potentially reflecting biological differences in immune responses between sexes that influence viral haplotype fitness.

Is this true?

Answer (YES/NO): NO